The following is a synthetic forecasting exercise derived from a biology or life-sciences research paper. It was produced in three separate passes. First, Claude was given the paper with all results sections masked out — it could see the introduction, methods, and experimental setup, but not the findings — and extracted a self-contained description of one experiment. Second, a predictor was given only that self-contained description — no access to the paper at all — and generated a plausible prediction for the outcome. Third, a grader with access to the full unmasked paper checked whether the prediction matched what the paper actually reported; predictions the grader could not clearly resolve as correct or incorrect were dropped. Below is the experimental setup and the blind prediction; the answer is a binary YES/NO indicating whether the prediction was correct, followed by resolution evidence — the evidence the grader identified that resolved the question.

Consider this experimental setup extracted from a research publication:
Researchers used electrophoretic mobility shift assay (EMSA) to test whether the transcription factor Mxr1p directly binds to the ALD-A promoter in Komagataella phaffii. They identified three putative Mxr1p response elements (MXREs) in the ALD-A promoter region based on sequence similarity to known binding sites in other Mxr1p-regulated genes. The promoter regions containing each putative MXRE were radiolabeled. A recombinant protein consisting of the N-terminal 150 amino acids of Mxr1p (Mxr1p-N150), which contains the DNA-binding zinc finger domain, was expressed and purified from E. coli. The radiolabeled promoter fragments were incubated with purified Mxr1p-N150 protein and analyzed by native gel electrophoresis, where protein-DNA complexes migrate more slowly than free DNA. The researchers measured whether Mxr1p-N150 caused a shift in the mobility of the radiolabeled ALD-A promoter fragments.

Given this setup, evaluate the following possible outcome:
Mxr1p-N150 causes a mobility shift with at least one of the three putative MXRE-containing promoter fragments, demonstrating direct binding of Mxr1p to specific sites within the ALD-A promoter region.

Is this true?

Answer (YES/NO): YES